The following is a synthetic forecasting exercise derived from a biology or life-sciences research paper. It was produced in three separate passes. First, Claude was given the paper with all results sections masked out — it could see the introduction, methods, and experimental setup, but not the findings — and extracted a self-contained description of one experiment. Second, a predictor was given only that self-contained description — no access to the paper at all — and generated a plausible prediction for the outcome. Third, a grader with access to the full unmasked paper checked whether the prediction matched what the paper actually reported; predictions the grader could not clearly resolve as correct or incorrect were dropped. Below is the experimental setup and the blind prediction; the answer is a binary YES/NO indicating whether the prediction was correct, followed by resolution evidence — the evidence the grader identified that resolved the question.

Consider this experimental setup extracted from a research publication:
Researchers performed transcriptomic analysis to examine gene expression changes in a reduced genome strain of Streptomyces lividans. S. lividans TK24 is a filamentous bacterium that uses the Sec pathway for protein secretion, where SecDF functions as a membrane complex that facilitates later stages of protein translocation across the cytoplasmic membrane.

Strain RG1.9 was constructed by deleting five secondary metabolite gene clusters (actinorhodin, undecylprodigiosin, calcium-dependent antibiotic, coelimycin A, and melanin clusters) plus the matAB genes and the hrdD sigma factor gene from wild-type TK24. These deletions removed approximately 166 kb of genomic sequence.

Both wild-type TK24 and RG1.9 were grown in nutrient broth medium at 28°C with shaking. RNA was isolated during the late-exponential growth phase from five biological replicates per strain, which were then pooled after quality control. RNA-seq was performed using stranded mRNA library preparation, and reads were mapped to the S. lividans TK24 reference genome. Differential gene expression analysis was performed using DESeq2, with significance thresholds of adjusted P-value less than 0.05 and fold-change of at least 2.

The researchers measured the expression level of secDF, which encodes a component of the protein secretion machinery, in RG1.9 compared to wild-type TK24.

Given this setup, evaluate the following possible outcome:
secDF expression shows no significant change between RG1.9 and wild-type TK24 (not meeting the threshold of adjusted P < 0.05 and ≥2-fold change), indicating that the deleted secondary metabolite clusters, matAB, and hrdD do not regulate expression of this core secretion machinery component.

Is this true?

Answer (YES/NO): NO